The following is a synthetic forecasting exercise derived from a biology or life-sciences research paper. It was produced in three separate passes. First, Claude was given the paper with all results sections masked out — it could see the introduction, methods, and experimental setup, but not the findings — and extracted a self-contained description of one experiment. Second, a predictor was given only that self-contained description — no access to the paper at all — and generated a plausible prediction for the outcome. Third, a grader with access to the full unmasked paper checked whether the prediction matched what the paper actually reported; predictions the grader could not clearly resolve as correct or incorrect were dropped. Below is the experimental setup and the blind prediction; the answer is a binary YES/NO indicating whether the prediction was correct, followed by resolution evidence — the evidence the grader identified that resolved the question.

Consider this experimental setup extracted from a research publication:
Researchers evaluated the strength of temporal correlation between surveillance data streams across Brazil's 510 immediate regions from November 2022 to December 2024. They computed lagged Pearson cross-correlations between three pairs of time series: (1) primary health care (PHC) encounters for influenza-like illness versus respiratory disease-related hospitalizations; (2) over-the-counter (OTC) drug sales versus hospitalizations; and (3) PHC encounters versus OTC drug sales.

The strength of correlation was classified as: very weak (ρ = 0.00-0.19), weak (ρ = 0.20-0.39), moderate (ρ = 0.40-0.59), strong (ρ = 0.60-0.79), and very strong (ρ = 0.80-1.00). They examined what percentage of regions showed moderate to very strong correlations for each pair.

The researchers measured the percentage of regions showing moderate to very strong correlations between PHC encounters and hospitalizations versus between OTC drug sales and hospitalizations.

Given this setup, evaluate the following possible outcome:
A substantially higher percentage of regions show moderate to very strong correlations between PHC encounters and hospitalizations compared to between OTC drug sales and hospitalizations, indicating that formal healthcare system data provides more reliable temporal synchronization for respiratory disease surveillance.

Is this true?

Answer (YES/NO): YES